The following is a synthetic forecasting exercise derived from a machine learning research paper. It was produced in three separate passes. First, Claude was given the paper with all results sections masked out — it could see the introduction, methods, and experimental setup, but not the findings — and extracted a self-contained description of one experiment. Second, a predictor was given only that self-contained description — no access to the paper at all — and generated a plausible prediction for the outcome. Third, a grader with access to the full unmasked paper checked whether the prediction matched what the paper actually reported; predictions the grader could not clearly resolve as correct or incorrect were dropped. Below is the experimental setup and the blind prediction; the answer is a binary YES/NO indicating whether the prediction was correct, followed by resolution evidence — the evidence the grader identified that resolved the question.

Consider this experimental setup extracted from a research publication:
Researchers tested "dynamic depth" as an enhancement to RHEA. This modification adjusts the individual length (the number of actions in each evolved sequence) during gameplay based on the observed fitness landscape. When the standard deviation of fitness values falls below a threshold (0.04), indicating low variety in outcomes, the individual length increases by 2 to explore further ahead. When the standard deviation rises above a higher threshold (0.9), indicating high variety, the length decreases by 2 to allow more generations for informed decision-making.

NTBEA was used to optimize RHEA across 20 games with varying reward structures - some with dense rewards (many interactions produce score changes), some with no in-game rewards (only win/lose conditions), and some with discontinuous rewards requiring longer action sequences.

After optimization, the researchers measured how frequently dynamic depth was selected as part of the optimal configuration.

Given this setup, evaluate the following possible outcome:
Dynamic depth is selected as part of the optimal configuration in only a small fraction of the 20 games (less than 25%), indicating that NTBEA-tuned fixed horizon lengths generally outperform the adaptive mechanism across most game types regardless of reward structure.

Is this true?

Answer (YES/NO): NO